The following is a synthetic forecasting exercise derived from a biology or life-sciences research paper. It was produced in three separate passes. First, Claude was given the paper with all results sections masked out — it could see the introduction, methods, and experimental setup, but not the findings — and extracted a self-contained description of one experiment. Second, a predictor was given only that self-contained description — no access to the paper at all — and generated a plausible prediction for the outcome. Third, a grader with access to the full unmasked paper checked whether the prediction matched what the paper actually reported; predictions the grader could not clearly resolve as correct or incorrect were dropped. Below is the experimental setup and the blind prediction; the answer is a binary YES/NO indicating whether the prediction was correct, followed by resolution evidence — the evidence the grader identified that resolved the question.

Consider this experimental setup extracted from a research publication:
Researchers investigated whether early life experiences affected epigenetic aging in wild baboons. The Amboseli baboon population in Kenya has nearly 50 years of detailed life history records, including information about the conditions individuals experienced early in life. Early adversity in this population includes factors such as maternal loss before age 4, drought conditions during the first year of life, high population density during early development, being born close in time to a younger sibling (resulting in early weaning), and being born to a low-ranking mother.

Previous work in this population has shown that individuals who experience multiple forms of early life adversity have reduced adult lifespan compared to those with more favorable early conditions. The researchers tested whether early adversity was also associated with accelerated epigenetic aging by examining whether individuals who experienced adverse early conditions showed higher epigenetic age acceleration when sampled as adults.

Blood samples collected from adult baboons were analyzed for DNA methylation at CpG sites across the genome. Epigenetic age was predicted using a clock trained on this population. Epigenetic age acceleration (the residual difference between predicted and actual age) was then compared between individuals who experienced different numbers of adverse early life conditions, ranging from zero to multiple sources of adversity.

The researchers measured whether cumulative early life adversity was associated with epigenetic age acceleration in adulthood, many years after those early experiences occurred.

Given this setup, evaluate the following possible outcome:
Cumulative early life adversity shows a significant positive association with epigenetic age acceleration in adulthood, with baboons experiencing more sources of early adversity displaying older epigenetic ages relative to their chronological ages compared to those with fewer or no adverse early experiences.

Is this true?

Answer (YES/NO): NO